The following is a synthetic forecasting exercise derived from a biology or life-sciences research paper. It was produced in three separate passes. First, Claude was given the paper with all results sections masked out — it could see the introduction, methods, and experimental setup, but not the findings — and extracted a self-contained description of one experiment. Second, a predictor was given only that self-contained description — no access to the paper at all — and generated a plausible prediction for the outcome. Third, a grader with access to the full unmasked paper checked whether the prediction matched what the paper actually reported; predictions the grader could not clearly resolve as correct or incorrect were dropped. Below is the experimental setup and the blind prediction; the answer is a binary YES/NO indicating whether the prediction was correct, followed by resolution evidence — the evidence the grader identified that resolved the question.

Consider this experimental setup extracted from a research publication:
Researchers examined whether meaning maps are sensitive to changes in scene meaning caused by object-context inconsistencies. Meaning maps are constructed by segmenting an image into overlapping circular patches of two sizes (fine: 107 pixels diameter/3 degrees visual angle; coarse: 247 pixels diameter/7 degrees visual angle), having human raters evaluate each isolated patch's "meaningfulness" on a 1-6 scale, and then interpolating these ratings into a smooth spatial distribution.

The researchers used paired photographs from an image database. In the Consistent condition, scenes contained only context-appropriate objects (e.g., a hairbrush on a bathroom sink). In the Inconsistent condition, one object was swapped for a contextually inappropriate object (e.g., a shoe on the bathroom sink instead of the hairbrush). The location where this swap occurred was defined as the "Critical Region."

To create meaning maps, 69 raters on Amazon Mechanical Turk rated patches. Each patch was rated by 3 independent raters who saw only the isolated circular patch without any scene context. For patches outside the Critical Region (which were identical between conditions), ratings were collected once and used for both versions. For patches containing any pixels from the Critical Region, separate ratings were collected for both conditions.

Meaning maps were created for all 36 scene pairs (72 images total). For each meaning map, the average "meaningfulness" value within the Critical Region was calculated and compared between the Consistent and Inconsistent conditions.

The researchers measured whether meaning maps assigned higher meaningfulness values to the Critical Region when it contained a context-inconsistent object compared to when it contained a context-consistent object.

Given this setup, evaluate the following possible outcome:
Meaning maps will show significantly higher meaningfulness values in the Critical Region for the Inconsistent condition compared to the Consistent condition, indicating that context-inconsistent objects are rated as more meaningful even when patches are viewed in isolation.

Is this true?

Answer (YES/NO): NO